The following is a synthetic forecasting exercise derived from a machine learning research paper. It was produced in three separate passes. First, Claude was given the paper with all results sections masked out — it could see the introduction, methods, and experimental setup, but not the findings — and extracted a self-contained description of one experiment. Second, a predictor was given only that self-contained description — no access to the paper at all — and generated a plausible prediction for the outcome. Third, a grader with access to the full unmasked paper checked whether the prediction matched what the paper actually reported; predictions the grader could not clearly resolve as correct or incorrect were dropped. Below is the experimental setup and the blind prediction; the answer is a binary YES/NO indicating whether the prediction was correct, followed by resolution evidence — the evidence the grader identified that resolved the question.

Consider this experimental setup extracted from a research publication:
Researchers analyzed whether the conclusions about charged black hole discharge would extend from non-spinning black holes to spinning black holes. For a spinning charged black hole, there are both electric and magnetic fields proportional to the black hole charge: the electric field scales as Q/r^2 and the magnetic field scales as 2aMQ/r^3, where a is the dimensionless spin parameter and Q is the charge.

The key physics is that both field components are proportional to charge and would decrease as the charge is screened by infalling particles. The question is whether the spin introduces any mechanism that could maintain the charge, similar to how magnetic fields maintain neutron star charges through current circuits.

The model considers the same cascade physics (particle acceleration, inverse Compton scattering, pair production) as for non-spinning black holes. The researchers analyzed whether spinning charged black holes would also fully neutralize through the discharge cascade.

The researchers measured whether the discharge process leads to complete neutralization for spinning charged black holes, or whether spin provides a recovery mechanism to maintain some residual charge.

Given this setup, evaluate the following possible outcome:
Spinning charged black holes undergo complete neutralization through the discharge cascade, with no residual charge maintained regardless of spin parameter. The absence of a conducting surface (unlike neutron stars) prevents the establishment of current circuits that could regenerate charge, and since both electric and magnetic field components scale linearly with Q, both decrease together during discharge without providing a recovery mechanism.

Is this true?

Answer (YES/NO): YES